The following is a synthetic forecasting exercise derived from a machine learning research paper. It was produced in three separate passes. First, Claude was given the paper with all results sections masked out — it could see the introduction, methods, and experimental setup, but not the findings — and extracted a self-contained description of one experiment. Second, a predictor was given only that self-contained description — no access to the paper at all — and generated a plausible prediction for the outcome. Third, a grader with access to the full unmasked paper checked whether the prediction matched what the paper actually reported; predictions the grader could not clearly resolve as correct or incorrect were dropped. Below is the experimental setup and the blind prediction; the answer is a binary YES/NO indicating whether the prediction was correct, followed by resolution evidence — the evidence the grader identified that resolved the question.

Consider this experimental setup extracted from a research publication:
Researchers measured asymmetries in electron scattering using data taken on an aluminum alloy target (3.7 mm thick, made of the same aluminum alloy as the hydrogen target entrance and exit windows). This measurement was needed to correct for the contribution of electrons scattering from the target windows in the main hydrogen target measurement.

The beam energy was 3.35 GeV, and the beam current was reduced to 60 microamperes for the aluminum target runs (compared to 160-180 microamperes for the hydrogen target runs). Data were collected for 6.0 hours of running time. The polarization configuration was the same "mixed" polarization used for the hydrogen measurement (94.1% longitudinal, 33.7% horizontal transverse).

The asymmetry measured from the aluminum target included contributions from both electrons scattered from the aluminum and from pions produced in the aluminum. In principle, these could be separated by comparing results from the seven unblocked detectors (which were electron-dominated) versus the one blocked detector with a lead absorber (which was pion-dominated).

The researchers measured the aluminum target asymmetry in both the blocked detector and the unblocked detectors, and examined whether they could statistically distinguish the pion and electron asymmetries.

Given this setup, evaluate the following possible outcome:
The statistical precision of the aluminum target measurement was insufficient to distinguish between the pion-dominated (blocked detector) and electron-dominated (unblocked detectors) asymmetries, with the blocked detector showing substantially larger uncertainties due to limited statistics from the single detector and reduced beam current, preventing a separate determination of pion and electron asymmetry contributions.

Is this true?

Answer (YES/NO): NO